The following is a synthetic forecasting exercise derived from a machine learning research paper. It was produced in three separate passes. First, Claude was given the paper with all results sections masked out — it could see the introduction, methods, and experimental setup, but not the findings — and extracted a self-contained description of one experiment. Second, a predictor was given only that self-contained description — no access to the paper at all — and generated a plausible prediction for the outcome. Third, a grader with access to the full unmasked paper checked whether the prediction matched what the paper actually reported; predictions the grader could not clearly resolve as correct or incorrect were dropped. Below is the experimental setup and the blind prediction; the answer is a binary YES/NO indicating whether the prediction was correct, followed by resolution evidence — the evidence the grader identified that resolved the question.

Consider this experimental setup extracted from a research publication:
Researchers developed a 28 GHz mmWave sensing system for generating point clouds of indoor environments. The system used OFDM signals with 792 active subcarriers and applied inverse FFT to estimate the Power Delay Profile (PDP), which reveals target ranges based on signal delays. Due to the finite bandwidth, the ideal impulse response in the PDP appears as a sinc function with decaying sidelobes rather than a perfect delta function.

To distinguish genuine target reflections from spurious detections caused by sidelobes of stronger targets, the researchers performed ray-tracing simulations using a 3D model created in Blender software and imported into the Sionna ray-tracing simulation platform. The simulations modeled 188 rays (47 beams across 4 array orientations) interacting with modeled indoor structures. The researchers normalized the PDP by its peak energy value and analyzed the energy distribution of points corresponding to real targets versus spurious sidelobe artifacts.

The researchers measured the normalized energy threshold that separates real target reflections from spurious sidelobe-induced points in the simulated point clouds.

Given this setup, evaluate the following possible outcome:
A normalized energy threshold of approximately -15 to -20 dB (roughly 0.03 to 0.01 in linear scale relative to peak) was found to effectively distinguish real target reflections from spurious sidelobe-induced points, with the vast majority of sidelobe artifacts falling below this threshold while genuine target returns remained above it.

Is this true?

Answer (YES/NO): NO